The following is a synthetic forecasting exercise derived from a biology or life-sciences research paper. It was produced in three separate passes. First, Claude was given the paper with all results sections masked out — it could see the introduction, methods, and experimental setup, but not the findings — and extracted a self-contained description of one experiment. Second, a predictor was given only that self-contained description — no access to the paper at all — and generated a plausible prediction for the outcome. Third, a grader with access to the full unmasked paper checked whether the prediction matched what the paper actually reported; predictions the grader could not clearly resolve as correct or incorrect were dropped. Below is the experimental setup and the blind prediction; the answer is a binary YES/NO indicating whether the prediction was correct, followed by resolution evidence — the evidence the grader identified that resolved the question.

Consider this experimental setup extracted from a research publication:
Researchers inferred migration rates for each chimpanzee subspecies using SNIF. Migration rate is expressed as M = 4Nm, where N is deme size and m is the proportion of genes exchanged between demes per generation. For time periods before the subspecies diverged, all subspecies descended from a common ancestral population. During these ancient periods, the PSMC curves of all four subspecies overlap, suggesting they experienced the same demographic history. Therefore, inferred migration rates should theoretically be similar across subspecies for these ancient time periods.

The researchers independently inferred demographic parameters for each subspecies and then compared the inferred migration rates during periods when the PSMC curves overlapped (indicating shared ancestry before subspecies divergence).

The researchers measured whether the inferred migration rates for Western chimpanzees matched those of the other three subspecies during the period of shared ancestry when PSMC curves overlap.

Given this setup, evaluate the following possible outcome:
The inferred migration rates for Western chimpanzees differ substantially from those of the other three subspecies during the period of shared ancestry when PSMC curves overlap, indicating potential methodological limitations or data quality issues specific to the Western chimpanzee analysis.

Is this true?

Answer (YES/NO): YES